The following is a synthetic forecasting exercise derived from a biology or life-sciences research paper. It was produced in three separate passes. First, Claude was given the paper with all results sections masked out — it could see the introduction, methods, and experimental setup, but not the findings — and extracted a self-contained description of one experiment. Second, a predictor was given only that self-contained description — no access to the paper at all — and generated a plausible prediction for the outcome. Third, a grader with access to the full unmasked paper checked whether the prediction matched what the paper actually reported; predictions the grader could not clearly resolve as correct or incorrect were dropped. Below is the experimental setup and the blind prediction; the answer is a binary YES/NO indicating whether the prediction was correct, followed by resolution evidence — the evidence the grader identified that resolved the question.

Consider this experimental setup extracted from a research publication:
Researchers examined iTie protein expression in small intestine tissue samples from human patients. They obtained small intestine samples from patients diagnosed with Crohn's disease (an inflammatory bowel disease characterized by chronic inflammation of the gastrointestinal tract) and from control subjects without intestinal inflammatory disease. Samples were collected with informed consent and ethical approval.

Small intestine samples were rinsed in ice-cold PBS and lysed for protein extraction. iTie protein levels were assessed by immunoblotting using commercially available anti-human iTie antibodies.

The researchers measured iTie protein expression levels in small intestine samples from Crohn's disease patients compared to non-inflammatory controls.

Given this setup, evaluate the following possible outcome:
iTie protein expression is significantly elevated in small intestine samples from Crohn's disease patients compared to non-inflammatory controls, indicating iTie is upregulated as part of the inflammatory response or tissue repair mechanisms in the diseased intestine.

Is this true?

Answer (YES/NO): NO